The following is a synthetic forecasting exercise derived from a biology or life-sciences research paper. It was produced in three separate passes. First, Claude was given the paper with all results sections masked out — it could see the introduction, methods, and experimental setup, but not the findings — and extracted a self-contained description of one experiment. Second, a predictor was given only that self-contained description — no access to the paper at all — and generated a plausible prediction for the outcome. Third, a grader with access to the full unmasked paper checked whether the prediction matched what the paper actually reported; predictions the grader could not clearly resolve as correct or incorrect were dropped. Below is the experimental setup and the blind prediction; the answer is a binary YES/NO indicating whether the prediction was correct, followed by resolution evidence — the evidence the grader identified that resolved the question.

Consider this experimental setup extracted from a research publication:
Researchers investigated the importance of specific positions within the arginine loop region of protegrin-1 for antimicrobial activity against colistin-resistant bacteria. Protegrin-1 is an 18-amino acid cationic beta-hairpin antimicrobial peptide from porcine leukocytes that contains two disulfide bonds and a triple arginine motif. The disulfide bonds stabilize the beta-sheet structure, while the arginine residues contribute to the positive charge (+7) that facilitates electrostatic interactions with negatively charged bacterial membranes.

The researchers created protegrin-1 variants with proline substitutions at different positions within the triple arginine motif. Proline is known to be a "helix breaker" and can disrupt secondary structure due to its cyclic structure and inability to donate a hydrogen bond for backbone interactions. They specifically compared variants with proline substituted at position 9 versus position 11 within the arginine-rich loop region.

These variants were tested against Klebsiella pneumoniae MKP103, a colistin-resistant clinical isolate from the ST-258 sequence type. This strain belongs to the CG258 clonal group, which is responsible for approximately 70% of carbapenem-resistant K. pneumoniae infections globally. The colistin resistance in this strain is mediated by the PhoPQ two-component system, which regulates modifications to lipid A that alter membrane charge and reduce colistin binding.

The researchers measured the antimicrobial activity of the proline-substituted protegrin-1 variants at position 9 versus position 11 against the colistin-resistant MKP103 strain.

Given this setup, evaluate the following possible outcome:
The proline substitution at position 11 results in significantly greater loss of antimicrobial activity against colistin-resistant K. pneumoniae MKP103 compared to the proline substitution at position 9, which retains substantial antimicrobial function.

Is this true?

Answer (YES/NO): NO